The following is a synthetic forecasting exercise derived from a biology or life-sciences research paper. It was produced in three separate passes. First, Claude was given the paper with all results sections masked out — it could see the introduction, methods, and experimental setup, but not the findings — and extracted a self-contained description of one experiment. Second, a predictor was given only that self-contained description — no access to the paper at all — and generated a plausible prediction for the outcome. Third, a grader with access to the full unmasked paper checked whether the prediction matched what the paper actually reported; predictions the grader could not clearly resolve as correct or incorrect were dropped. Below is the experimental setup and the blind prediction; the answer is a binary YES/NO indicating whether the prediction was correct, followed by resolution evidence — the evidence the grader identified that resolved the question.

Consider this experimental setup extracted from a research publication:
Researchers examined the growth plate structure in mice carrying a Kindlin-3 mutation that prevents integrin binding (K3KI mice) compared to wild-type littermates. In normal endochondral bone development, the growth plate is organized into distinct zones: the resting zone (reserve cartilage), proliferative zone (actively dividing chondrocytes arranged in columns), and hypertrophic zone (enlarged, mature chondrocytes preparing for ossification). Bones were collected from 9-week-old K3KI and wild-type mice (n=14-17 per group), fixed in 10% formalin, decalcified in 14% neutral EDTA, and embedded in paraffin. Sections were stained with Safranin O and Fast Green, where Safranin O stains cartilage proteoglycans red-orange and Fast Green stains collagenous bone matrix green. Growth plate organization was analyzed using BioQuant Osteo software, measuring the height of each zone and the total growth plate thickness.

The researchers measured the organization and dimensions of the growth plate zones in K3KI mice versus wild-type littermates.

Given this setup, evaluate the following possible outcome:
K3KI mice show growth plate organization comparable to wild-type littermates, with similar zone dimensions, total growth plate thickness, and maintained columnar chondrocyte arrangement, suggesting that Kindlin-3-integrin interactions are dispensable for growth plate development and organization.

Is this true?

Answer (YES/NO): NO